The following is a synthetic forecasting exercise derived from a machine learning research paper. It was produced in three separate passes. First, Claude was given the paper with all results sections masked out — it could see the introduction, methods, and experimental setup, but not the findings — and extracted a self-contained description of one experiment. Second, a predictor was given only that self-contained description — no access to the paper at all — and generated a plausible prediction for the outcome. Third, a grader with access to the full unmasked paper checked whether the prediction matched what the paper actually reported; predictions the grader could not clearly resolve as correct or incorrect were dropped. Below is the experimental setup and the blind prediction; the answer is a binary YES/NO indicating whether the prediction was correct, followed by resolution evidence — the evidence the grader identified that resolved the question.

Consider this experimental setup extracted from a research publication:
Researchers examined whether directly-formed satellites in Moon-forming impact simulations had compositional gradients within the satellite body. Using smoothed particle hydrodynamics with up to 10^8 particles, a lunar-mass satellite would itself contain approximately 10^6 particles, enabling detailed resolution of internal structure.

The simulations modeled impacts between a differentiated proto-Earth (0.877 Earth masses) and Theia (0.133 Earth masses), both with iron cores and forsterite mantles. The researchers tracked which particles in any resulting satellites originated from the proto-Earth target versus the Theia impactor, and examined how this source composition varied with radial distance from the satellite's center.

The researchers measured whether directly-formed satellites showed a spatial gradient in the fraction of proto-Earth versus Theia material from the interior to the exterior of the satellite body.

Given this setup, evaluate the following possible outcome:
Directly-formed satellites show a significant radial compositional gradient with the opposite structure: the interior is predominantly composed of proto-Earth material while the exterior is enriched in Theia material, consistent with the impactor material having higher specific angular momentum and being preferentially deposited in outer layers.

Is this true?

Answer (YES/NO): NO